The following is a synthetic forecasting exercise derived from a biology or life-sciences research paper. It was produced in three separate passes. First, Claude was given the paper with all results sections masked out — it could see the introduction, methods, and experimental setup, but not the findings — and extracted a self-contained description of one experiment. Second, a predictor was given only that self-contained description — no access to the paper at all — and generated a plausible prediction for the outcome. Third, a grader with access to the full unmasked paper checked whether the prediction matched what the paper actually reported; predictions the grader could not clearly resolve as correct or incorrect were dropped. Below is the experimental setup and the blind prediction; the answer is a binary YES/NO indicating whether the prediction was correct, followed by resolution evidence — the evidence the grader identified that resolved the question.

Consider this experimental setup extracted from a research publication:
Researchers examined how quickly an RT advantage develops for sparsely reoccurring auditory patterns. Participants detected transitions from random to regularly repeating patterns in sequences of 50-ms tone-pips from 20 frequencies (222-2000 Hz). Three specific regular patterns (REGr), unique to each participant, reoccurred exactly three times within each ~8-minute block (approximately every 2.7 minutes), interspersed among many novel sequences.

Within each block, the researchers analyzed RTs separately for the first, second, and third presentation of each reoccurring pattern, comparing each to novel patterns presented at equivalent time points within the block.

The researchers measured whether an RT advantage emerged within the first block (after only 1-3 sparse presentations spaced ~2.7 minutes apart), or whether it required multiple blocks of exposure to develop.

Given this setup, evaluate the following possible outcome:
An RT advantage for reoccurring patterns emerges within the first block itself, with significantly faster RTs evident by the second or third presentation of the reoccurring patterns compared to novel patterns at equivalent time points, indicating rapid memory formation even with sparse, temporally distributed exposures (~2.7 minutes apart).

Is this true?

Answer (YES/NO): NO